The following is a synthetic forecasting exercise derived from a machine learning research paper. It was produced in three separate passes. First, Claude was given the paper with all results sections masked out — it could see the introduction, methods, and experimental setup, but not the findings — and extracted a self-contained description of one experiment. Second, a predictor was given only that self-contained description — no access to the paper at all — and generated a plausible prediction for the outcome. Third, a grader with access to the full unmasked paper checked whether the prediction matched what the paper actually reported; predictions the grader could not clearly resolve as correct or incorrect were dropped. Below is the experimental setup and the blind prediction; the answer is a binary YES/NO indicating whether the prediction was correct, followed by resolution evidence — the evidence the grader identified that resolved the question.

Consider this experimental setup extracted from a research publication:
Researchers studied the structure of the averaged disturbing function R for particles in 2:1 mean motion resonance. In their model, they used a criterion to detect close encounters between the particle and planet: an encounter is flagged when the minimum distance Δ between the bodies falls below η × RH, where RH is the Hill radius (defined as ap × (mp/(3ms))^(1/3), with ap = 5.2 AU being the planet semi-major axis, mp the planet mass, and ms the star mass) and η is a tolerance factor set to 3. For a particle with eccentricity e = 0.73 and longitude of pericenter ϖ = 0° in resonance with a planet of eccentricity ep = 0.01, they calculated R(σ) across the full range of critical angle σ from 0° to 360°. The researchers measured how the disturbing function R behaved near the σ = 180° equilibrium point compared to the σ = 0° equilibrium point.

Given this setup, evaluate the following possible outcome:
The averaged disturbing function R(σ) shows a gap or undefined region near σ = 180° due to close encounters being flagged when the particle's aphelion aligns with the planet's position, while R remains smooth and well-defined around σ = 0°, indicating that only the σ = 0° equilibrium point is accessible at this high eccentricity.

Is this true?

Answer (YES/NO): NO